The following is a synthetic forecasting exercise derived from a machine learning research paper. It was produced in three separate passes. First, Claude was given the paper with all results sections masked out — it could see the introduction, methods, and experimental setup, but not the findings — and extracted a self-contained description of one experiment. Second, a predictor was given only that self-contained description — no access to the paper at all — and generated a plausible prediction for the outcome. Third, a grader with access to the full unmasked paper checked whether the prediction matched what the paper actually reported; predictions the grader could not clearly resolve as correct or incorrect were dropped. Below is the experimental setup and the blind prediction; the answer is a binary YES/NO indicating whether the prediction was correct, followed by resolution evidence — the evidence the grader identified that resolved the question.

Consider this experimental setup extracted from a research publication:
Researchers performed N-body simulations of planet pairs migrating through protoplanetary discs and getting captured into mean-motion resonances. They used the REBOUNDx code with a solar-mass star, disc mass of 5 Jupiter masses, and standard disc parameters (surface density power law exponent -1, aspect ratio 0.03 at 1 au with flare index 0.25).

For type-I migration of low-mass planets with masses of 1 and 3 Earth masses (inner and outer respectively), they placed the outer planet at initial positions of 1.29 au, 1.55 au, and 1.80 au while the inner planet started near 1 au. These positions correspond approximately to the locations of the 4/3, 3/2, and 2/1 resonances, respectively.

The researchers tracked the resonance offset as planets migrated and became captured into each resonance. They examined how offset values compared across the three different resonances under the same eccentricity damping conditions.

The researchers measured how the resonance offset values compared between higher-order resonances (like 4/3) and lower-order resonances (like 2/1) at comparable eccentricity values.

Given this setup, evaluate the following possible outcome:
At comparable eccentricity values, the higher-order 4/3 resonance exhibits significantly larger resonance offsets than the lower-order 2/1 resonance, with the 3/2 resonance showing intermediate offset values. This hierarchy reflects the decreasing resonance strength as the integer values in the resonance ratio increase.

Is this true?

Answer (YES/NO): NO